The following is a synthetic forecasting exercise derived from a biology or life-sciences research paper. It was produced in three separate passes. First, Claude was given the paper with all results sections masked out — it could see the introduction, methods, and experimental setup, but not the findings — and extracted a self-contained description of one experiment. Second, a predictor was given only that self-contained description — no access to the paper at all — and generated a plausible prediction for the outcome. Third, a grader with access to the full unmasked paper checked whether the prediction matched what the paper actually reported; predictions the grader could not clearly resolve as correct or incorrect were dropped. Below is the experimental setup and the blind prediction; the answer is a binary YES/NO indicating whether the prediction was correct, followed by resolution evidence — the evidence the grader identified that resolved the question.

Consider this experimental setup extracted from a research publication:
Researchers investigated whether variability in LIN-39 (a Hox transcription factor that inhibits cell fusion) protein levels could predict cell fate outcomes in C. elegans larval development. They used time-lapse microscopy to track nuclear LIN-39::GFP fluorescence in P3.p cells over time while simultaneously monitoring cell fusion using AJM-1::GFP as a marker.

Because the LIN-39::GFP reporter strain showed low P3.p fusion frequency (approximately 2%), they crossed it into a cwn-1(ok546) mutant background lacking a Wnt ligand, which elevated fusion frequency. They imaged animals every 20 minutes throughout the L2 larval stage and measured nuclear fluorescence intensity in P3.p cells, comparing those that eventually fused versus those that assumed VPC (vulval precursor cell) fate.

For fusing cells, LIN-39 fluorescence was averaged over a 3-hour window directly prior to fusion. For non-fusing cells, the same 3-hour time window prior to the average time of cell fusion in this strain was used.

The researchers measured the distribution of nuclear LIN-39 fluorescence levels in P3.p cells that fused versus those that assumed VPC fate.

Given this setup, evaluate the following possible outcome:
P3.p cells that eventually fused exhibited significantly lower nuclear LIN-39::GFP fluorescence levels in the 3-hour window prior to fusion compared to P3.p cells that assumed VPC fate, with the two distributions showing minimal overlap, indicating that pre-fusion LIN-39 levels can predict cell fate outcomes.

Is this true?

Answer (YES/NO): NO